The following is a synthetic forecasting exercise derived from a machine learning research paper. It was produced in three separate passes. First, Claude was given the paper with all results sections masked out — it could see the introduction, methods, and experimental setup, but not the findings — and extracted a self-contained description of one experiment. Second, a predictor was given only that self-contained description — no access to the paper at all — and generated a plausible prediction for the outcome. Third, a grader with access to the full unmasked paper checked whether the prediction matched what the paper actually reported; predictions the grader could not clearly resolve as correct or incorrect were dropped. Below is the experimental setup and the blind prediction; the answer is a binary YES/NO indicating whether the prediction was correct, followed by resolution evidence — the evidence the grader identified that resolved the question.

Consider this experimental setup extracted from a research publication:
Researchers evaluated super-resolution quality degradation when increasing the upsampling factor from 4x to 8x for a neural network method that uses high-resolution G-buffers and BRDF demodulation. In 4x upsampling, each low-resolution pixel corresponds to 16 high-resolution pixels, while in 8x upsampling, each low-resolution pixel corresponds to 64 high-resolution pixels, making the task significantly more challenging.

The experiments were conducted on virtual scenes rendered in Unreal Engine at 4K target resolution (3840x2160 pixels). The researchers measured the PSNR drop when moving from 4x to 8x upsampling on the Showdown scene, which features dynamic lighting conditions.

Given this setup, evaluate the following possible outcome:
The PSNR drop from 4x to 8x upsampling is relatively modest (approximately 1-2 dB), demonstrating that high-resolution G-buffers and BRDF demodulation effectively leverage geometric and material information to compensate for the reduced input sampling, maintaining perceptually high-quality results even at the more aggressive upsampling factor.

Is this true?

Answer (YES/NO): NO